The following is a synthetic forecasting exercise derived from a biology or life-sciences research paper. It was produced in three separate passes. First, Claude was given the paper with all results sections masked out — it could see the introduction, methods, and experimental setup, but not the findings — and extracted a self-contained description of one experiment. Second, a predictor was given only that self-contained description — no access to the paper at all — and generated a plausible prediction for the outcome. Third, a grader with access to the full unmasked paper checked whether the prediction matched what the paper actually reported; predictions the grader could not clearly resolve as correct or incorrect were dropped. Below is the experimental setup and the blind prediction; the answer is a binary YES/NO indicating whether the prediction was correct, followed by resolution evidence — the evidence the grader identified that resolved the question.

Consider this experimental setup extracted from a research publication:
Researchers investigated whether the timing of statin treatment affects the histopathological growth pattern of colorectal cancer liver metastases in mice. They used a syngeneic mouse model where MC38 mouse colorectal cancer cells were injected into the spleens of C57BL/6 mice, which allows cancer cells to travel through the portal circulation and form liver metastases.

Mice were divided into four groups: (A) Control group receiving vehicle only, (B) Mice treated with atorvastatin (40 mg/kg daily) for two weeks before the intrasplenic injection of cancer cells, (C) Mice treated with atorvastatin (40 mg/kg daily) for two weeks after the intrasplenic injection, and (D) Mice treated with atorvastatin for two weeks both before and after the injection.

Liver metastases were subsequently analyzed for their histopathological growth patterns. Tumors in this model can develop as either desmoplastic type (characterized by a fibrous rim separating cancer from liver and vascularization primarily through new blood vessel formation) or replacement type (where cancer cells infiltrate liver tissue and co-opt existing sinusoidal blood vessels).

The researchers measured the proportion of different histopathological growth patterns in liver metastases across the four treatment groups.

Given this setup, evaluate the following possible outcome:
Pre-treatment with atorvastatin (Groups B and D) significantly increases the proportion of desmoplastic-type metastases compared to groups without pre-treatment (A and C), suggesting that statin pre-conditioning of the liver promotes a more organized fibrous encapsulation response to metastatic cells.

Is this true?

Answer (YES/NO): NO